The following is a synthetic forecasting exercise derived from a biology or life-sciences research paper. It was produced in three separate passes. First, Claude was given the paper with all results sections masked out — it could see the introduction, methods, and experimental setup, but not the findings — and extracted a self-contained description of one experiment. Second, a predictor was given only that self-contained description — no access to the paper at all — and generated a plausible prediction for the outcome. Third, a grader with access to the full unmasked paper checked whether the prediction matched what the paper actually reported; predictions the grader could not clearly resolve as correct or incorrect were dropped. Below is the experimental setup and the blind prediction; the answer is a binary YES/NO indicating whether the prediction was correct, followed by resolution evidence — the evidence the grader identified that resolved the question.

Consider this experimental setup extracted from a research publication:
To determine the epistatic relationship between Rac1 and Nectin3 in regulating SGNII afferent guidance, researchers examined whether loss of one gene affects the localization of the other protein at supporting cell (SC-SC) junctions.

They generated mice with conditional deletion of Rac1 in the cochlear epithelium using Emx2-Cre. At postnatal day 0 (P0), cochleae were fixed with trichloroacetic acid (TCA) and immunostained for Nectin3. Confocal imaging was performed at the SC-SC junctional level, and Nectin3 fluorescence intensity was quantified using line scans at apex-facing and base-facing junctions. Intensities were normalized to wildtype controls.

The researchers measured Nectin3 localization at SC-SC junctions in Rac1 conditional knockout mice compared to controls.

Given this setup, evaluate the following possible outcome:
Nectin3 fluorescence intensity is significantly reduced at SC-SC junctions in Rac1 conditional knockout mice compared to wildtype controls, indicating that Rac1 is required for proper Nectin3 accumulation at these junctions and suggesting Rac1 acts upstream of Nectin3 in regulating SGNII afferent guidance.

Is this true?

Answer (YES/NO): NO